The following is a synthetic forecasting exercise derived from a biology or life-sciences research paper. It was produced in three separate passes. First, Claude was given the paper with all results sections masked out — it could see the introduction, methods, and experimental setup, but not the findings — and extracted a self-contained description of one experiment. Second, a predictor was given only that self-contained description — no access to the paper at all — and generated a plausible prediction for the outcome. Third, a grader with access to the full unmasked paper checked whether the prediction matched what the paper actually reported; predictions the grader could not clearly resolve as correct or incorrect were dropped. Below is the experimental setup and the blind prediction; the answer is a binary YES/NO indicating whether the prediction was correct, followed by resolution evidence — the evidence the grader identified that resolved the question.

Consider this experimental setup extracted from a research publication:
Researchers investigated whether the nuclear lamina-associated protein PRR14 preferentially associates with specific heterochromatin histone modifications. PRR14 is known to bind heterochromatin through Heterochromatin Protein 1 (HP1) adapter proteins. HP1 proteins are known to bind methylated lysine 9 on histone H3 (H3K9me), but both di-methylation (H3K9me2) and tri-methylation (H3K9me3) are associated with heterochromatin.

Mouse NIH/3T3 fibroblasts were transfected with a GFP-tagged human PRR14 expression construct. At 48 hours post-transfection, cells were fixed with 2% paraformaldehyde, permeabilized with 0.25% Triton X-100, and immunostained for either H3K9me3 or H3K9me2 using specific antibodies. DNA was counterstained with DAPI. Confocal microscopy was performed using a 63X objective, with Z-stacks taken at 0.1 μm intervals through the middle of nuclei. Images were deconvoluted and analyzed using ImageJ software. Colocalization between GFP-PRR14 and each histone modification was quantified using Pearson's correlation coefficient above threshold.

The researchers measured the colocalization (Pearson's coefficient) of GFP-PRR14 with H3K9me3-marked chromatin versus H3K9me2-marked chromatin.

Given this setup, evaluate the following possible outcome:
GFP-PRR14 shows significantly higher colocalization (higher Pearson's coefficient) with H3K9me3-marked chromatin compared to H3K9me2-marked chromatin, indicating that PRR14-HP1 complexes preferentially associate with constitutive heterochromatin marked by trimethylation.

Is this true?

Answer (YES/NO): YES